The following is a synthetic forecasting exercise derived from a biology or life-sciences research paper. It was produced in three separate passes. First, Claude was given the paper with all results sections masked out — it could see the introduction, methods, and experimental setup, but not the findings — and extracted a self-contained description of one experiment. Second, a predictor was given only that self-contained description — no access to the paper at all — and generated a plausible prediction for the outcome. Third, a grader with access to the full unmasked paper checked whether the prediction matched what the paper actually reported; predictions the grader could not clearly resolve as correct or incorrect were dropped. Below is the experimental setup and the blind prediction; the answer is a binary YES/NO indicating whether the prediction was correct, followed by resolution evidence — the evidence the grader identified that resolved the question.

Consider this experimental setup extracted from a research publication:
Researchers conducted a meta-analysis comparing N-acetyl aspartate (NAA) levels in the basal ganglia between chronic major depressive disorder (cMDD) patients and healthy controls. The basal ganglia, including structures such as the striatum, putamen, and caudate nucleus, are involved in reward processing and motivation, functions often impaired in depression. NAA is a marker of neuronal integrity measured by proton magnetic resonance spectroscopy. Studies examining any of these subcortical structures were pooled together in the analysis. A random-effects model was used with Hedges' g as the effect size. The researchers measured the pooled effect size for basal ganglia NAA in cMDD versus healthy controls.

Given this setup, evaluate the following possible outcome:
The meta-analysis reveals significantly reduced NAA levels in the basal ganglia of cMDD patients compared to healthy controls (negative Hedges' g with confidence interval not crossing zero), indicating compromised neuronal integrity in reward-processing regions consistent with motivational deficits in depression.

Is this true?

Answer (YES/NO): NO